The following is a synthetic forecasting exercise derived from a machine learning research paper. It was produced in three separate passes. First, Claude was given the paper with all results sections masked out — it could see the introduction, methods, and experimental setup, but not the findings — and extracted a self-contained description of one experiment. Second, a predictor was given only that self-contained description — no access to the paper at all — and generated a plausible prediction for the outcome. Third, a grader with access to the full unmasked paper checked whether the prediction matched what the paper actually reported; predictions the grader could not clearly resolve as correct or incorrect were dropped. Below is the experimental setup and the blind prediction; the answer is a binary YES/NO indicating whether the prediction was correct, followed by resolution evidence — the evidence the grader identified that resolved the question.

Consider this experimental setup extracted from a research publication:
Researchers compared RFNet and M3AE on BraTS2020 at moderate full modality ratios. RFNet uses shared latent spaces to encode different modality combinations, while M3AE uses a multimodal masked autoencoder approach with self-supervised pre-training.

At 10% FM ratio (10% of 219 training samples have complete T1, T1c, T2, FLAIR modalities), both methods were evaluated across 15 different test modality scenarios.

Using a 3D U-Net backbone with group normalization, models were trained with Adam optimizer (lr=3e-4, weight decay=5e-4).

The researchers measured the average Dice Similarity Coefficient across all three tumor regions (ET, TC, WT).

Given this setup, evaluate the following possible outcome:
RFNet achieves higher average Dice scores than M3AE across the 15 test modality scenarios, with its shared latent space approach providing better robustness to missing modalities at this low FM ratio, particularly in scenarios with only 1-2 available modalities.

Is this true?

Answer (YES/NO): NO